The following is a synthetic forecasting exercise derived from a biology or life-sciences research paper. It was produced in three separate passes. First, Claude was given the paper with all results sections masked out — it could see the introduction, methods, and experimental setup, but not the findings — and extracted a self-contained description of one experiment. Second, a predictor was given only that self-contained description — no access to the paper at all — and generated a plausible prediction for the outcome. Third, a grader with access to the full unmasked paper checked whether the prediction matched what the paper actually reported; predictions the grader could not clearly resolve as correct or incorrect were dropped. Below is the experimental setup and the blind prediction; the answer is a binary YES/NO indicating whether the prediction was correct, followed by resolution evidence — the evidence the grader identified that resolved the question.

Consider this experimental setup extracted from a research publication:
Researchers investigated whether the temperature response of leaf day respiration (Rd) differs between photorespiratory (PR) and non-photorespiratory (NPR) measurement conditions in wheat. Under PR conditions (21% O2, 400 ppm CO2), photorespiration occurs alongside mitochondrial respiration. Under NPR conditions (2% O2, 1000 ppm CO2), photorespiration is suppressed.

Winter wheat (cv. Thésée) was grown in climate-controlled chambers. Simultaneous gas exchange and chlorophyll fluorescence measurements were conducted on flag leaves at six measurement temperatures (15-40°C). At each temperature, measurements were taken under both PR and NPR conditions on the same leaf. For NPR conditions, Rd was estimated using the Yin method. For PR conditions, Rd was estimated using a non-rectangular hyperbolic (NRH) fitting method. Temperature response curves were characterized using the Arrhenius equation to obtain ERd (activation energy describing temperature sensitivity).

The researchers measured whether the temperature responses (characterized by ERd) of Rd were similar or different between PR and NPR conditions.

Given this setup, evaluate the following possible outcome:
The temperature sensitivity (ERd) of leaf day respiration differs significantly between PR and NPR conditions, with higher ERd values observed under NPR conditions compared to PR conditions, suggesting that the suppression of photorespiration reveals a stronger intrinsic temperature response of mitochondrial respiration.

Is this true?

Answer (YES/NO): NO